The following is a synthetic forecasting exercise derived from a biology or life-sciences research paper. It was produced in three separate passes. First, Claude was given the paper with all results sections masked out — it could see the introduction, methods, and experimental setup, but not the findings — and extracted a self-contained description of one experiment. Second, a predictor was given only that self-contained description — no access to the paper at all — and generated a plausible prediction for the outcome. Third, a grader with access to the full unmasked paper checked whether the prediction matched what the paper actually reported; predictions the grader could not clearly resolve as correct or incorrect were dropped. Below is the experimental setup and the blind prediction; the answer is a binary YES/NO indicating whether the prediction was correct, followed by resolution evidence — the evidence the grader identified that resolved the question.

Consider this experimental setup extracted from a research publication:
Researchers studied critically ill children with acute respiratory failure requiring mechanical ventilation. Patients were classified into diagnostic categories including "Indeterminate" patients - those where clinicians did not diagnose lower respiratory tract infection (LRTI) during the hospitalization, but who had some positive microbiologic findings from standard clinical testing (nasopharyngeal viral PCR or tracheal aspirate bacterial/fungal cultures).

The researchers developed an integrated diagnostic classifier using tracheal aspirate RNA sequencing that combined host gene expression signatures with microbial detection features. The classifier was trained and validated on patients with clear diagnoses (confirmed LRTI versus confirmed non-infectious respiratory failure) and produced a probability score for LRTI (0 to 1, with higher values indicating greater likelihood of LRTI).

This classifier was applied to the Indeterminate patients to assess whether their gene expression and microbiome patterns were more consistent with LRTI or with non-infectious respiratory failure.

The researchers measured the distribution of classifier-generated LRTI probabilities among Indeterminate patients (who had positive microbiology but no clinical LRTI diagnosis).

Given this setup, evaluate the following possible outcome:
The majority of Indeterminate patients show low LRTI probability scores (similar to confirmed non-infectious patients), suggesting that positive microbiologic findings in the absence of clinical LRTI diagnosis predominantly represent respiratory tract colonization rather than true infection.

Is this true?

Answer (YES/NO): YES